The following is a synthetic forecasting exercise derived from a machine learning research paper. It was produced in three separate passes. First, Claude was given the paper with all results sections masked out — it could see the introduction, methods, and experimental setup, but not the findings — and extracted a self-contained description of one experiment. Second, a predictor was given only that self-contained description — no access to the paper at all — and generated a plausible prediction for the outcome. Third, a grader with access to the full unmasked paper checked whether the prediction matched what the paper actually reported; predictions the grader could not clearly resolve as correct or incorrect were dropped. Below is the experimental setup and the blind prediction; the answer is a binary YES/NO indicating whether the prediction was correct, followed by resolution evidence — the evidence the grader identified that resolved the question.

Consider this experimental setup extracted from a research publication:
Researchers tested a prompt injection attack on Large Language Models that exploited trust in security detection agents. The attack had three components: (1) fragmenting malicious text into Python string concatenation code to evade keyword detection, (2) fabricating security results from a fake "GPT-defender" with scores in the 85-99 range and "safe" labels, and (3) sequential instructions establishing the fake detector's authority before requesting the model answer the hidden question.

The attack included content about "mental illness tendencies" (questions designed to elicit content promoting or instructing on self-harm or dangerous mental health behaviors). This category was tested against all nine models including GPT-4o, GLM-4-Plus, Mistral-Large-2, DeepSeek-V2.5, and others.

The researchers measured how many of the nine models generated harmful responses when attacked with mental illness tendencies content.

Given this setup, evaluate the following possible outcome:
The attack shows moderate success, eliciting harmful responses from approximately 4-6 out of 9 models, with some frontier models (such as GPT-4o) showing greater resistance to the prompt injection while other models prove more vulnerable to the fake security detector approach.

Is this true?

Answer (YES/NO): YES